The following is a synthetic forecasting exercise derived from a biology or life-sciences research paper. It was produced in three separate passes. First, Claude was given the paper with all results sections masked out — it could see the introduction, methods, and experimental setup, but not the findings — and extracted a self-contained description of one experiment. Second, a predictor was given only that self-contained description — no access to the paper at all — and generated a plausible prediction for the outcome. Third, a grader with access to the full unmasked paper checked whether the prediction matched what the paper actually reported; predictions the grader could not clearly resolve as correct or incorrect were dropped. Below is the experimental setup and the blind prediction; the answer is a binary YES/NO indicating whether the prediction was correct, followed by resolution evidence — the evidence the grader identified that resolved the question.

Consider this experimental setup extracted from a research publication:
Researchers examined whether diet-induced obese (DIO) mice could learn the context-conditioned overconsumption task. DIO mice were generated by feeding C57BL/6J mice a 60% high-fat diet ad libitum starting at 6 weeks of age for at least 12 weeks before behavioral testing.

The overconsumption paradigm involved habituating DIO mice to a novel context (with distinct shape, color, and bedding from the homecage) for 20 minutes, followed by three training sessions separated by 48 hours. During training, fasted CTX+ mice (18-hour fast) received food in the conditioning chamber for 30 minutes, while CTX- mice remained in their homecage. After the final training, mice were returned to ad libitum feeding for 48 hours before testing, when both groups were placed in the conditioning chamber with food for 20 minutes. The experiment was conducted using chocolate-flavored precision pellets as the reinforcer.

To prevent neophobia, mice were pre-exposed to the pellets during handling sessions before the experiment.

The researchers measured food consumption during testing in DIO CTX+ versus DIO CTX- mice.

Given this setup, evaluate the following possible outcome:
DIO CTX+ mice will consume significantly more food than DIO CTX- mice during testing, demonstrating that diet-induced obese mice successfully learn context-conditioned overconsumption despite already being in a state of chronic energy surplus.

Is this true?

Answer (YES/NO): NO